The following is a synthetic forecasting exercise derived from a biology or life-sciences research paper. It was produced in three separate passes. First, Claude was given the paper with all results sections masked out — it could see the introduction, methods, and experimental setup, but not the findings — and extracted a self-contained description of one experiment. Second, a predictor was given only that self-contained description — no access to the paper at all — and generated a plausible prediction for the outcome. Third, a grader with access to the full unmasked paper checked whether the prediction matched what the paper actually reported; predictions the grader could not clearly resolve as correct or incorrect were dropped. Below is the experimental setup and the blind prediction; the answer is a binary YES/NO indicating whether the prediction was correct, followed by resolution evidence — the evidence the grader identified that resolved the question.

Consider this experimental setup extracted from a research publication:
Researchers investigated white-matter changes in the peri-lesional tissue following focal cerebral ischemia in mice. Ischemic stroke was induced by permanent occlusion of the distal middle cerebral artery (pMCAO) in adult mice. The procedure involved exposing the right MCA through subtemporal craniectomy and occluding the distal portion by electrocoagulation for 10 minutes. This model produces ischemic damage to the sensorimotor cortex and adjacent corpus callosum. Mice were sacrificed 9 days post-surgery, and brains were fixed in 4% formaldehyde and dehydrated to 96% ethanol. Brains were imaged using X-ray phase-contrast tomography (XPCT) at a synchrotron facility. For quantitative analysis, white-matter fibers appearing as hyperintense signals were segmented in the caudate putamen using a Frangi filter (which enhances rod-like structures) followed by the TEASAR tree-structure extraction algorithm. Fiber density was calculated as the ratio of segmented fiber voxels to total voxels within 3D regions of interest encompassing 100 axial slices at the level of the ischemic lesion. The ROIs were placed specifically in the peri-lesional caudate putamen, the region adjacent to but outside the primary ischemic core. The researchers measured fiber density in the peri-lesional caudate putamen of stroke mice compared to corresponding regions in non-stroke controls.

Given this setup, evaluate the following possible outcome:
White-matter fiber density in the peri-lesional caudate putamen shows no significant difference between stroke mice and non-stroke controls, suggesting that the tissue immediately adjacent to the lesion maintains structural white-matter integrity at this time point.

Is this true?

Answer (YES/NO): NO